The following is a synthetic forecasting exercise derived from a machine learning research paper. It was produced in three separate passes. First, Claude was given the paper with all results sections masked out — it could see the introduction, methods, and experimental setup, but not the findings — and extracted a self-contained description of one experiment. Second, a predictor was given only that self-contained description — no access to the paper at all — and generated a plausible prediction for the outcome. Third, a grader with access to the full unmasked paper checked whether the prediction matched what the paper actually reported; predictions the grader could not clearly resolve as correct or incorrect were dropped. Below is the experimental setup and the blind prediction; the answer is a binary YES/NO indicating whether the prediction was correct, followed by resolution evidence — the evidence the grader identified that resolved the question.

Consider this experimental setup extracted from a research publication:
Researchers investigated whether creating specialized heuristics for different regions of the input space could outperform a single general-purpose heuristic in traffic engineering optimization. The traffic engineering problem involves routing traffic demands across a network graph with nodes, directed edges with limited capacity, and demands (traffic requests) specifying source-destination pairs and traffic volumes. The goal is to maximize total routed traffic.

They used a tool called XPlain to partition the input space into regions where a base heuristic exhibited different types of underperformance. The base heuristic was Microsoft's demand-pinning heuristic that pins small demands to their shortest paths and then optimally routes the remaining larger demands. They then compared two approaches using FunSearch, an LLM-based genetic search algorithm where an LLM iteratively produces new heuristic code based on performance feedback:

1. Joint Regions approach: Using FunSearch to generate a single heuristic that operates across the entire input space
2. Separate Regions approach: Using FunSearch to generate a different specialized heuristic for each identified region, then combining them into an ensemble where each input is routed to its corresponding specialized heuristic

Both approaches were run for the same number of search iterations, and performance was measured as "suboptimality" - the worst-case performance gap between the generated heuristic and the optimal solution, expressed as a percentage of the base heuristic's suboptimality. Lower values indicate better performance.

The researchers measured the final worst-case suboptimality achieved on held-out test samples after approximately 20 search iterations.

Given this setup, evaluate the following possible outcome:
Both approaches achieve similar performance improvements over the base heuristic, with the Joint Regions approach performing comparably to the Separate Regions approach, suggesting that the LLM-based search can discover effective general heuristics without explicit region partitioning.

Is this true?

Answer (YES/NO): NO